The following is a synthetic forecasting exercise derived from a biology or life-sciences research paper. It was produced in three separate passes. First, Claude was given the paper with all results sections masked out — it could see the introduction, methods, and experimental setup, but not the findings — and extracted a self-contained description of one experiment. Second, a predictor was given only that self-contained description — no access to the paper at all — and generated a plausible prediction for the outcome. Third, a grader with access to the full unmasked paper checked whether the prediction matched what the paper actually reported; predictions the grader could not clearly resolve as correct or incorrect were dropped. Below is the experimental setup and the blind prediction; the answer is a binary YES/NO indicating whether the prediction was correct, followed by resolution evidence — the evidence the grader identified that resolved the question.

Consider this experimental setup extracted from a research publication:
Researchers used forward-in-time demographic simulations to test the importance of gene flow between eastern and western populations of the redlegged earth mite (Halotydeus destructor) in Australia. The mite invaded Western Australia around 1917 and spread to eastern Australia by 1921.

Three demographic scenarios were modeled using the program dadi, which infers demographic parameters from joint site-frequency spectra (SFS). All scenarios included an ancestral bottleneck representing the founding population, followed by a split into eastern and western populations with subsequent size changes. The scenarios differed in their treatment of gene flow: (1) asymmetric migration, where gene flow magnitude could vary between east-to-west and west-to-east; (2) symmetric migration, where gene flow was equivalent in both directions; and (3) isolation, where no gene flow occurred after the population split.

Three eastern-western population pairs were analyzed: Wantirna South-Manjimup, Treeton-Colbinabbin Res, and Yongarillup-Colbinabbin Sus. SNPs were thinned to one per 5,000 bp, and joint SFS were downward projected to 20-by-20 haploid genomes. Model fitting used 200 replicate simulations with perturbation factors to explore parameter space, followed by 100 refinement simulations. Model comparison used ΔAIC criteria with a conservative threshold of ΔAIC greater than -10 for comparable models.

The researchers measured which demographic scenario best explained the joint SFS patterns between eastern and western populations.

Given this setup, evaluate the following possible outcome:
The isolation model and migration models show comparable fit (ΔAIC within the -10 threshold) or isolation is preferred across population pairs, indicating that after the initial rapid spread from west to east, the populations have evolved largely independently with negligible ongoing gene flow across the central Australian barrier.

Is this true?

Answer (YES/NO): YES